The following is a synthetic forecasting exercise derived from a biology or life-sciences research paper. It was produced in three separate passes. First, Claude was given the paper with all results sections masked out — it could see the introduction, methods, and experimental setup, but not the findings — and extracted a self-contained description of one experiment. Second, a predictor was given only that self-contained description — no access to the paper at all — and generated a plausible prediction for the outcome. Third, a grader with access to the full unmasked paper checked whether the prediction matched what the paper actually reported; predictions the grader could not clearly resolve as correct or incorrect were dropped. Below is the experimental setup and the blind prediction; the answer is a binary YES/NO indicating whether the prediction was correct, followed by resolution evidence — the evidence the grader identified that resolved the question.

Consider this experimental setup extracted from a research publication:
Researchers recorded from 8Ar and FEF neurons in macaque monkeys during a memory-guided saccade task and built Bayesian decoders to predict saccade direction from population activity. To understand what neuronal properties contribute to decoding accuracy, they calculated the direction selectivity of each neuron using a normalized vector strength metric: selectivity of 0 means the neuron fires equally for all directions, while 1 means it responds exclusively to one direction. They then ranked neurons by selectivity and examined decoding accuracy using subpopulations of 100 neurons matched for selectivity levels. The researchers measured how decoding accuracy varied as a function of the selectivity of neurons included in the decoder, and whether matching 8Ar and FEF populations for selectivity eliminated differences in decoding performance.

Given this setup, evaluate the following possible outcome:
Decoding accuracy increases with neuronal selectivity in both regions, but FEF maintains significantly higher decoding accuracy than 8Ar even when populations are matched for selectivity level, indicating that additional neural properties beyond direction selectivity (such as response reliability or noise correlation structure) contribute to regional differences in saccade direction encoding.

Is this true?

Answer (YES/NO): YES